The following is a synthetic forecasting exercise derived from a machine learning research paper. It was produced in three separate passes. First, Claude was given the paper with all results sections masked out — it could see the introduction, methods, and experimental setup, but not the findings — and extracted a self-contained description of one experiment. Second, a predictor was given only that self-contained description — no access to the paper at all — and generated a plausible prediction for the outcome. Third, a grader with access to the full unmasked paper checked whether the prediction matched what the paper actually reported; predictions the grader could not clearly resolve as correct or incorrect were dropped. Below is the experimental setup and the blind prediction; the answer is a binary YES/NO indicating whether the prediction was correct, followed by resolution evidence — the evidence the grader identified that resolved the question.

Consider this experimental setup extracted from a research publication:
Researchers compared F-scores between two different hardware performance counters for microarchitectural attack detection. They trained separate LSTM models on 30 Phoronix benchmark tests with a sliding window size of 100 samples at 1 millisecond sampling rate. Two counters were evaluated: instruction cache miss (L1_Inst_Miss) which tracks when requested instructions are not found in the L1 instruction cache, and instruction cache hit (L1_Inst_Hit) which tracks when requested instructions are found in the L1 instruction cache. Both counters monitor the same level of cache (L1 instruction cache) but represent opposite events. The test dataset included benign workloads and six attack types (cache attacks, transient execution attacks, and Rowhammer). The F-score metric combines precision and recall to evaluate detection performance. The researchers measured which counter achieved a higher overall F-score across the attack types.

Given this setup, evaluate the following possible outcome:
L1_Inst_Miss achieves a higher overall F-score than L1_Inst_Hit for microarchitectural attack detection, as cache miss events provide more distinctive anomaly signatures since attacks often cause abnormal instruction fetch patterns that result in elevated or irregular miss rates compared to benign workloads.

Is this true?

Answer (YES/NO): NO